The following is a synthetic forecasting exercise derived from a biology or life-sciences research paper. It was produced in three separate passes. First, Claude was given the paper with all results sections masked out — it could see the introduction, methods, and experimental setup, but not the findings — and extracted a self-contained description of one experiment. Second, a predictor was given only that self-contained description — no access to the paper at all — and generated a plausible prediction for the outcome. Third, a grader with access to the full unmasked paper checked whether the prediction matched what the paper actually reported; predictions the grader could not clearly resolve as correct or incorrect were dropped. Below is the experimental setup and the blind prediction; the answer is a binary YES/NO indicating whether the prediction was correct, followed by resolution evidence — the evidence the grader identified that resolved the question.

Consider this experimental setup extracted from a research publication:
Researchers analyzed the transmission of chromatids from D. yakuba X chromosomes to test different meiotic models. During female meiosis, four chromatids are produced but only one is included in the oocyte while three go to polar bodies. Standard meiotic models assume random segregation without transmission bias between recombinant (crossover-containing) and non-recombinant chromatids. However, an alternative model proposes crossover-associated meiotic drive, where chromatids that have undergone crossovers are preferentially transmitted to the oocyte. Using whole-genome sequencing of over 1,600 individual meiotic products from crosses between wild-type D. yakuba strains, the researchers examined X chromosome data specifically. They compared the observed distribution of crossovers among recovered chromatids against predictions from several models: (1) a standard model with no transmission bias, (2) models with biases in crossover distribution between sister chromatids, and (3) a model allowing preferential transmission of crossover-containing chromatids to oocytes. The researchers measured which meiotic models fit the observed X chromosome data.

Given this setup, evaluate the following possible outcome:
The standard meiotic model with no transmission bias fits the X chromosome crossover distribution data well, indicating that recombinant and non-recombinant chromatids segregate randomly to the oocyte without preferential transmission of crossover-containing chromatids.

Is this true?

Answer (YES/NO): NO